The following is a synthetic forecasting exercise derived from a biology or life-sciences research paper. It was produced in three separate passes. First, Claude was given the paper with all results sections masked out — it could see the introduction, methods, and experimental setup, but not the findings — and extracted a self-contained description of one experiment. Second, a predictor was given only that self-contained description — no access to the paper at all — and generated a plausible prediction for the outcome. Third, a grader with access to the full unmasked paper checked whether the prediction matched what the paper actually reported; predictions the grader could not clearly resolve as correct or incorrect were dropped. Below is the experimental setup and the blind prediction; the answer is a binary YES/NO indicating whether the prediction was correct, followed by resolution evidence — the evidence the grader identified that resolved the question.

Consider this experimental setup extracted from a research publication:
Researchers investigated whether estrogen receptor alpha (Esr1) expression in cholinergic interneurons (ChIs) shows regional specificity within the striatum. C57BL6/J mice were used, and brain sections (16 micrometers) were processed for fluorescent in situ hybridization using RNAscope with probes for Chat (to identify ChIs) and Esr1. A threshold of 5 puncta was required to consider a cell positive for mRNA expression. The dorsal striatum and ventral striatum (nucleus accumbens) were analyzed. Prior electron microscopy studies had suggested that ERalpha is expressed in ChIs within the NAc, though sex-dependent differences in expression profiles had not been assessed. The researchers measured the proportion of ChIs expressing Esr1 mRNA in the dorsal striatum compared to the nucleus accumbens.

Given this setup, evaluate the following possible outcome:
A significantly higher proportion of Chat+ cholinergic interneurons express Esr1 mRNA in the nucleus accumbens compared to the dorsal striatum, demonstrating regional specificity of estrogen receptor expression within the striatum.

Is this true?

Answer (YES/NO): YES